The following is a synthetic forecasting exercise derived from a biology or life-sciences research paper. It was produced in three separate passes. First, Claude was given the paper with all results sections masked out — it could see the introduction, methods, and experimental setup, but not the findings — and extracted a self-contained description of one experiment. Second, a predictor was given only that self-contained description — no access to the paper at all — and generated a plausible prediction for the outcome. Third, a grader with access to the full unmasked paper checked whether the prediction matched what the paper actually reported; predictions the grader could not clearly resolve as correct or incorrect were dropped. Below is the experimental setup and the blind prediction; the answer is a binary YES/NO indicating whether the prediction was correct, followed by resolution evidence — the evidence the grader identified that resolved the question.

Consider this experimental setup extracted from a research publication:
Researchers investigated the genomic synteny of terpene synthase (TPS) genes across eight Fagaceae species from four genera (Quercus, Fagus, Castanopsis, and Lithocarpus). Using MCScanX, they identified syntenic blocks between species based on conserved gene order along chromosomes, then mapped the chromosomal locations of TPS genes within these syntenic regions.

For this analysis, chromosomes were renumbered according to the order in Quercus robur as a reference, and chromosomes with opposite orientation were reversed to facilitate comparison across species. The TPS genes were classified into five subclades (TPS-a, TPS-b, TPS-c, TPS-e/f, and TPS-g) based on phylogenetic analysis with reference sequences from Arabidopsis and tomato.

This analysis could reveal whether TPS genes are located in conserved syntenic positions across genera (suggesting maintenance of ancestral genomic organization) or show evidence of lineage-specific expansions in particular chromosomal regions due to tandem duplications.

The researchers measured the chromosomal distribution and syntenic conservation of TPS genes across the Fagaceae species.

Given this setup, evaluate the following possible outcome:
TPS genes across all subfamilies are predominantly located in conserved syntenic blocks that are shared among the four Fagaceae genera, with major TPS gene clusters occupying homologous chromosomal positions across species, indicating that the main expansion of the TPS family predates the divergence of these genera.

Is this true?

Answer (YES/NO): NO